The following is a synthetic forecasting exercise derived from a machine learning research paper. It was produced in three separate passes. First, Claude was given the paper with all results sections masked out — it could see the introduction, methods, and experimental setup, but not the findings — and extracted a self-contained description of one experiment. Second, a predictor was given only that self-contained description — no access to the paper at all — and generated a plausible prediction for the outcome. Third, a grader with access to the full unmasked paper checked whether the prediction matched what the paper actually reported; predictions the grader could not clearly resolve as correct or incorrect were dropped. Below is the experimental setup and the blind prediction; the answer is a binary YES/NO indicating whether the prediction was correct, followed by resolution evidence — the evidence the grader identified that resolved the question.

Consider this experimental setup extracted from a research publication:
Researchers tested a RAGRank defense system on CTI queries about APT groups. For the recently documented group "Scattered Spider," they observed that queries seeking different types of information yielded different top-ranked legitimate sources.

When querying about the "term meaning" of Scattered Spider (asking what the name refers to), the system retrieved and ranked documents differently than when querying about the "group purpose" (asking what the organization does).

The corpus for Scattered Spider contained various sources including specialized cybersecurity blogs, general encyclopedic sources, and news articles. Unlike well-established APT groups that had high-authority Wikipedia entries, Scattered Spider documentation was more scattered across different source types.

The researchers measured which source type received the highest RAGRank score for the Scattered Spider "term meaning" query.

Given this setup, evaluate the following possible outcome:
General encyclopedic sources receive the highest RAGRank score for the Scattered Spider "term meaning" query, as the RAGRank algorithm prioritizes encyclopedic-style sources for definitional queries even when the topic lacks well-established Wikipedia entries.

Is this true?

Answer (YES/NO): NO